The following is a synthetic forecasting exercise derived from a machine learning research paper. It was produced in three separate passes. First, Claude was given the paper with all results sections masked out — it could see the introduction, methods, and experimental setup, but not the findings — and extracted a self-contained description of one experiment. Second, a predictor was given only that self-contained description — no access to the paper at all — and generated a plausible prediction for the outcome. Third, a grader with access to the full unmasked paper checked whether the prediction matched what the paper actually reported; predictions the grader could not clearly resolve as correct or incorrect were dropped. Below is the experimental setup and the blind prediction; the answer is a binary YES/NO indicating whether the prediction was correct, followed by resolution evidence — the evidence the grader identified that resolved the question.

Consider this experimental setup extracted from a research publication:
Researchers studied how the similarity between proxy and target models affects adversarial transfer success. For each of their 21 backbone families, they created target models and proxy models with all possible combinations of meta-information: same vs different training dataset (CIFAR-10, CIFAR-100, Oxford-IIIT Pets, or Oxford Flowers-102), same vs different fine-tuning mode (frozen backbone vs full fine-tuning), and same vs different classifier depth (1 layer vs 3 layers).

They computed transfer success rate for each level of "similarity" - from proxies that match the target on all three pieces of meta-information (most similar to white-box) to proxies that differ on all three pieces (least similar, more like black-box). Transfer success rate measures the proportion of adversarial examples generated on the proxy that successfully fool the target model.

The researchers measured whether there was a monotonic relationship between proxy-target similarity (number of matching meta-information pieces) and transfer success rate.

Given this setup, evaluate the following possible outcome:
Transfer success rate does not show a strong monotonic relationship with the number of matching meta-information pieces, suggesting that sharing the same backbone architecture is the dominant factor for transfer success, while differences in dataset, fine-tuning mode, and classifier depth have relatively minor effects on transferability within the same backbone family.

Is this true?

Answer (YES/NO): YES